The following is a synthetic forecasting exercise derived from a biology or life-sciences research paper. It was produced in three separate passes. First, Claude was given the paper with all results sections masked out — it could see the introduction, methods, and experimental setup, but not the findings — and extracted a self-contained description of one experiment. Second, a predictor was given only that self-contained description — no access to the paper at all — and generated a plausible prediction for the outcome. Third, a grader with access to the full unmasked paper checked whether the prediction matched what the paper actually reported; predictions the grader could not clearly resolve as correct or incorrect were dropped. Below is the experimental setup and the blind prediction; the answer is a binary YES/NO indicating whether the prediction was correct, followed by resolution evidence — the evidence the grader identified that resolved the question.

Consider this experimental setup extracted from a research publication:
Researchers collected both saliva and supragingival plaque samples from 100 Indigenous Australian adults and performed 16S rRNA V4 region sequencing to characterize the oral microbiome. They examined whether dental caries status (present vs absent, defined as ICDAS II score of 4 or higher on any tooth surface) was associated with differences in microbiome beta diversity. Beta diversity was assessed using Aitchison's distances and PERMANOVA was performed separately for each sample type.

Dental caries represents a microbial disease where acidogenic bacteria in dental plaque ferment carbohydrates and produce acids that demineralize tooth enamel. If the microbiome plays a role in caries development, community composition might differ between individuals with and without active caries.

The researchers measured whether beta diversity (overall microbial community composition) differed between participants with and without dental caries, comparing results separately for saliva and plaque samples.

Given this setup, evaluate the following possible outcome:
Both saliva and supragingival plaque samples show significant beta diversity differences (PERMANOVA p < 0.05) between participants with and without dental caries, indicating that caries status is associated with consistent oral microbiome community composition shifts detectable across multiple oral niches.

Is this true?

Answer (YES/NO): NO